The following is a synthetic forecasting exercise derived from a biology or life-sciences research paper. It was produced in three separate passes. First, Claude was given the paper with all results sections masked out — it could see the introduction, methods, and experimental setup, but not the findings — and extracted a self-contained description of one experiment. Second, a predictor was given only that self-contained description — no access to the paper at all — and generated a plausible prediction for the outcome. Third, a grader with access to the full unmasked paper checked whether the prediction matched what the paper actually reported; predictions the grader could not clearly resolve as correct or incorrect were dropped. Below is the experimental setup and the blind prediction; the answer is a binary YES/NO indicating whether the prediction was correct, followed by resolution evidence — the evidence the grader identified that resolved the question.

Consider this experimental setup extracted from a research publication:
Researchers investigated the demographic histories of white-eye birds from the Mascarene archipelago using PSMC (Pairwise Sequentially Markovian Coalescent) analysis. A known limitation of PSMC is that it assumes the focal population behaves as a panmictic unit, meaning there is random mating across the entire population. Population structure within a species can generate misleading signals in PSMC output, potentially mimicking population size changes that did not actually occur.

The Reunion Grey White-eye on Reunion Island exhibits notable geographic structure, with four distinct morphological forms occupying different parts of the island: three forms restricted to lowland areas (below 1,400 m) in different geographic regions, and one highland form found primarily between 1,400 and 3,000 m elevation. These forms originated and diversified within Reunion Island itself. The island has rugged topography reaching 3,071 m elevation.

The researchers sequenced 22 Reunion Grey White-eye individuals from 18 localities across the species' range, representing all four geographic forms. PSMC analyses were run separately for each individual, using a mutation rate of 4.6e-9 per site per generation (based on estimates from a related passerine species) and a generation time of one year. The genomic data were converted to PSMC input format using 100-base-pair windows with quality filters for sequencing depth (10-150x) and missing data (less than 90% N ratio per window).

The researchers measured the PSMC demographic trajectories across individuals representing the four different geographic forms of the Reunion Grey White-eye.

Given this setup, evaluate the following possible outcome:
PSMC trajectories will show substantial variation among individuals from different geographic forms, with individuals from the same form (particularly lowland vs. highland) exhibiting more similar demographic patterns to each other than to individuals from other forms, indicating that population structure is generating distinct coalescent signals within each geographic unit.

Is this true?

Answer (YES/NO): NO